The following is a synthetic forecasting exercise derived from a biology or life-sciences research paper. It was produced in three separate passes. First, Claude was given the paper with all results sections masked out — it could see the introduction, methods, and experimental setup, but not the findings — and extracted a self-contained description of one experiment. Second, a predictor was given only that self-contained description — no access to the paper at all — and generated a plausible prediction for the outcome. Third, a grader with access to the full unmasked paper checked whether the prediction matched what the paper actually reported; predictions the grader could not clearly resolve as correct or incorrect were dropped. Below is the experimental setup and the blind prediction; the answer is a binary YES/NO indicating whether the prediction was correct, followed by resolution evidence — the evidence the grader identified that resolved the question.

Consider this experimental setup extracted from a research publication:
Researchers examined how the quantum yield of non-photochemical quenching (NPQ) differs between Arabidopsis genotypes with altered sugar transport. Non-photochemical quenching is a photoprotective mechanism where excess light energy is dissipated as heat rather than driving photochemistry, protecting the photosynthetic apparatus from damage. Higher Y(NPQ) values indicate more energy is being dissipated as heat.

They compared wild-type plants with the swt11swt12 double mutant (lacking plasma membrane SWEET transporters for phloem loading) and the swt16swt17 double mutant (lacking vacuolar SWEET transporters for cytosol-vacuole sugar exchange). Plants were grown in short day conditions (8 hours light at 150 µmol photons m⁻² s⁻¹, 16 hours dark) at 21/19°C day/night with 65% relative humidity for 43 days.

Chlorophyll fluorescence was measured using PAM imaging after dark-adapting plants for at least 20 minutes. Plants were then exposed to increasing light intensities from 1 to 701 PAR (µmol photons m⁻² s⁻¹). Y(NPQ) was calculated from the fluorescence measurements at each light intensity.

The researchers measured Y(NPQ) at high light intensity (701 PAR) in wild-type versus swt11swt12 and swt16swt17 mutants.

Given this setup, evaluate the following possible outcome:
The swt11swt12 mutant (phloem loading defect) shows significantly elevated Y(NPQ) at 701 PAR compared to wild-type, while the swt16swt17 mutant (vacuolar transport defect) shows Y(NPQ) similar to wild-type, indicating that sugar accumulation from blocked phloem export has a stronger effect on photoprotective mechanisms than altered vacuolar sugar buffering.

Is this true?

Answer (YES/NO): YES